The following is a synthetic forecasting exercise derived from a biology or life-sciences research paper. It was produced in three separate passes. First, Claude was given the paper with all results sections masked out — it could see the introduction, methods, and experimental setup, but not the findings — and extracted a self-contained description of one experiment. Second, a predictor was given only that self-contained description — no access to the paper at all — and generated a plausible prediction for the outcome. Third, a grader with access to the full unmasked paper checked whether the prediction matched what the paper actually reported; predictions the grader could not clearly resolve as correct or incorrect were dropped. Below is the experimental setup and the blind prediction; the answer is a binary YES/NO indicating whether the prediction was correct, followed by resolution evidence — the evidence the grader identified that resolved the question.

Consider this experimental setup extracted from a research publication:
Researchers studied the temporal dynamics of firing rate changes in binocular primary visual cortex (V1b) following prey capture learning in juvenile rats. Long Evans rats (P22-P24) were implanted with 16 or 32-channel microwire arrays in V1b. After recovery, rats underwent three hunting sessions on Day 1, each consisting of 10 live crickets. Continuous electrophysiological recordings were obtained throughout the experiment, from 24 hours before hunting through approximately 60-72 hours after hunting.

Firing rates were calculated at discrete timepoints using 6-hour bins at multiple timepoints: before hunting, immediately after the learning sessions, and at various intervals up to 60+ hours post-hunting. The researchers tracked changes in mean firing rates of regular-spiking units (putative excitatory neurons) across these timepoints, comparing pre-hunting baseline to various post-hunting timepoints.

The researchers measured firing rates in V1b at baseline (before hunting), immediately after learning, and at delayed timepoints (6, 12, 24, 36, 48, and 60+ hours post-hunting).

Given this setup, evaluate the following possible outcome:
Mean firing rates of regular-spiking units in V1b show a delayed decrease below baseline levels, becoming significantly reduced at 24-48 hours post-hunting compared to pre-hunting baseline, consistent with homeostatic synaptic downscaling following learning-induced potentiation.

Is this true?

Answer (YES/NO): NO